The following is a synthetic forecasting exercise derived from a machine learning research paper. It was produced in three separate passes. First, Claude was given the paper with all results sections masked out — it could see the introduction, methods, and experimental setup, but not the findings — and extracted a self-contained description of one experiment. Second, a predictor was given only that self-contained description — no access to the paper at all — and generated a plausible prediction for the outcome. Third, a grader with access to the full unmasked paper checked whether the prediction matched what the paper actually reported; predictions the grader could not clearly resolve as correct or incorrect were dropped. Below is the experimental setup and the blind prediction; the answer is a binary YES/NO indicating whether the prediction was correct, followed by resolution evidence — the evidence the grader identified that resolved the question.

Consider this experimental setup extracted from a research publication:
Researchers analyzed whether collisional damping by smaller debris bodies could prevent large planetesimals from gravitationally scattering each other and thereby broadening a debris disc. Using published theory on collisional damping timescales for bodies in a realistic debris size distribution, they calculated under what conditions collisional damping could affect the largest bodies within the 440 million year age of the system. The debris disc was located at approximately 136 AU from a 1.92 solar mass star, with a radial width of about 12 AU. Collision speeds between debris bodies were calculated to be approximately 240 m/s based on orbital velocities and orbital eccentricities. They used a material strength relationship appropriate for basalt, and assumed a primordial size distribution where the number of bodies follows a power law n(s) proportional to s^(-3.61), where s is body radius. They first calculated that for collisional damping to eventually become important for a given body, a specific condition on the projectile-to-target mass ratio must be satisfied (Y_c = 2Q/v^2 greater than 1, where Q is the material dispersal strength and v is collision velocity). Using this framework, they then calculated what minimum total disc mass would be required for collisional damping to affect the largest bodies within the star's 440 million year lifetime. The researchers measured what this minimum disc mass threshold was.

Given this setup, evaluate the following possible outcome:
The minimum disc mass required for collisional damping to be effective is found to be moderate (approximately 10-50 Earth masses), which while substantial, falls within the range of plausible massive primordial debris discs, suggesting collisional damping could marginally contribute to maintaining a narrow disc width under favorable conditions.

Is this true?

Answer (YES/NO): NO